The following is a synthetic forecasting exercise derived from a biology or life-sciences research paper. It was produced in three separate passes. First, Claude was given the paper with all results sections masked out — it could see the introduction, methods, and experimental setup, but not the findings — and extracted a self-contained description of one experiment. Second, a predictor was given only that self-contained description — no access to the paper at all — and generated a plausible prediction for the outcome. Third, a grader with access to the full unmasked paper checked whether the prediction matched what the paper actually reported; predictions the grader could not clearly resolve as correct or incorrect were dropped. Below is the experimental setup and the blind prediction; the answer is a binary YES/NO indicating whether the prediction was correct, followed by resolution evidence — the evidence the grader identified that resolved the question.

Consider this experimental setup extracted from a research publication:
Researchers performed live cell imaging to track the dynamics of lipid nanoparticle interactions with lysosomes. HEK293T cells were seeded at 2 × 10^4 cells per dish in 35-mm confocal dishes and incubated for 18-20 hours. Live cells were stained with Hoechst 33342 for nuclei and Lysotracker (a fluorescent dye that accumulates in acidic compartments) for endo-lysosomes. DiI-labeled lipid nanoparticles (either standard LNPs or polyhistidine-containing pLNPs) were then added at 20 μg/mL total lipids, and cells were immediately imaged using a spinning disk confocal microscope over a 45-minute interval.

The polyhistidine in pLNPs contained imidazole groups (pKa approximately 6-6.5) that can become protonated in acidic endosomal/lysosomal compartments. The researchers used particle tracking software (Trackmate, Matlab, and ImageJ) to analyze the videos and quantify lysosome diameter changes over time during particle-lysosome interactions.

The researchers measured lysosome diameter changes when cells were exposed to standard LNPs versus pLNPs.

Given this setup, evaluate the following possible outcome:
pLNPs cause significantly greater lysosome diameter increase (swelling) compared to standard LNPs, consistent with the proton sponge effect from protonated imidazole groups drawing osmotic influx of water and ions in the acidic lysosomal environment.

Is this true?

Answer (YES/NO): NO